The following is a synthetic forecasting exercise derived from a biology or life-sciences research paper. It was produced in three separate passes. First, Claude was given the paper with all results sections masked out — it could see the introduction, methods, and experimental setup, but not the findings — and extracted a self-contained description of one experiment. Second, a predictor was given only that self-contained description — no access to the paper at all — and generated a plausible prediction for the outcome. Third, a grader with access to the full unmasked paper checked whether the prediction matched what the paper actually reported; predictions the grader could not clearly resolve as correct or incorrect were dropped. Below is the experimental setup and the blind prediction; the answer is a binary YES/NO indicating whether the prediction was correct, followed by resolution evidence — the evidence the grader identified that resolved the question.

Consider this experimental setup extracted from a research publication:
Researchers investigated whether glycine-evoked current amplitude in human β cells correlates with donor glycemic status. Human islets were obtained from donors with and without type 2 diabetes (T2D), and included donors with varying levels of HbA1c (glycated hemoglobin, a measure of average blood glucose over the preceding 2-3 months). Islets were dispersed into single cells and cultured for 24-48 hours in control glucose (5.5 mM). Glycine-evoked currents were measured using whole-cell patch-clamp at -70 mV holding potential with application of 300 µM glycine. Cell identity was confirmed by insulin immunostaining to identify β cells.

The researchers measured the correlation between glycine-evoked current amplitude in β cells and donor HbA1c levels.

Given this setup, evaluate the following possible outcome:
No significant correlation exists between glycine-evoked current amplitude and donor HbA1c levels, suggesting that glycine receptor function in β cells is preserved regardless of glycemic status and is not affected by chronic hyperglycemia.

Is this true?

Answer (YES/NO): NO